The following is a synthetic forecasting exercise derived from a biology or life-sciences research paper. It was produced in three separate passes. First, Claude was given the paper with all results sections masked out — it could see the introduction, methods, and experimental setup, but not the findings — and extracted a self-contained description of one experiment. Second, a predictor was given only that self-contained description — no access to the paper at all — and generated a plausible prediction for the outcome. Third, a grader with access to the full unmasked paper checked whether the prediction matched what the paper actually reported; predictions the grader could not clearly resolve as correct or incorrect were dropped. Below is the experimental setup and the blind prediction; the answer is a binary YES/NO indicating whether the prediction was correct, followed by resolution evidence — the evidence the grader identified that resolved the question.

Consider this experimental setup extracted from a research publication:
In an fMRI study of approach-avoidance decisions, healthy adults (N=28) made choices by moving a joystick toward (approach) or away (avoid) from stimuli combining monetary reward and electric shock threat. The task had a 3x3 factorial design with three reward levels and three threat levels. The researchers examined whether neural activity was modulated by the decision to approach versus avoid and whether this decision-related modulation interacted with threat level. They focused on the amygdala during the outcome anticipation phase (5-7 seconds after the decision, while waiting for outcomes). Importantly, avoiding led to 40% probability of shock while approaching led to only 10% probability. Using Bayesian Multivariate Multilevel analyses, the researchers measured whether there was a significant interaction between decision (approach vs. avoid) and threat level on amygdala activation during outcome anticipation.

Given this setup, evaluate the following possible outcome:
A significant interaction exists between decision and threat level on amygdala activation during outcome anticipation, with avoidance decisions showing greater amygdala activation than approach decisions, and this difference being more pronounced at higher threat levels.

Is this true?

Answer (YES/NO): NO